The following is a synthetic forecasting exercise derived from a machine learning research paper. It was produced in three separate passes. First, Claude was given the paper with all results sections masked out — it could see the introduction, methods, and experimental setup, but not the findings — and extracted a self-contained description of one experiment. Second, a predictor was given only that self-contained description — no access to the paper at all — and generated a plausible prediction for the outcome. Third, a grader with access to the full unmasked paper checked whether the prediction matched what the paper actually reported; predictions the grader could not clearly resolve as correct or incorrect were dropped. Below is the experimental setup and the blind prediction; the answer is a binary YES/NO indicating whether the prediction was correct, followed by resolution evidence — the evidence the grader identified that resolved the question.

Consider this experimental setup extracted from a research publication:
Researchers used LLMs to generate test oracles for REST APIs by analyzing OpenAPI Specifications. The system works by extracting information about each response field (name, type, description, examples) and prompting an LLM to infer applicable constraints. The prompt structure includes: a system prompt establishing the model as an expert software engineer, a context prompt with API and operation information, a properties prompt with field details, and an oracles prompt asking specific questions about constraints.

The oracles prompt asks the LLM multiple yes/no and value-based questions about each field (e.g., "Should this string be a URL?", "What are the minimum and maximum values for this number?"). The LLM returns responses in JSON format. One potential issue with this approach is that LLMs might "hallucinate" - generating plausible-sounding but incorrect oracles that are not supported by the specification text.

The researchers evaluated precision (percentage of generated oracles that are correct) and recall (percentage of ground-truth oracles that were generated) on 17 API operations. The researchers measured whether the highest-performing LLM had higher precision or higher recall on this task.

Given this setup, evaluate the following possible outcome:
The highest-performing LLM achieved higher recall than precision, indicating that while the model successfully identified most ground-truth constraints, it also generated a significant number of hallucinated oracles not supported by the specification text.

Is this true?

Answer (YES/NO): NO